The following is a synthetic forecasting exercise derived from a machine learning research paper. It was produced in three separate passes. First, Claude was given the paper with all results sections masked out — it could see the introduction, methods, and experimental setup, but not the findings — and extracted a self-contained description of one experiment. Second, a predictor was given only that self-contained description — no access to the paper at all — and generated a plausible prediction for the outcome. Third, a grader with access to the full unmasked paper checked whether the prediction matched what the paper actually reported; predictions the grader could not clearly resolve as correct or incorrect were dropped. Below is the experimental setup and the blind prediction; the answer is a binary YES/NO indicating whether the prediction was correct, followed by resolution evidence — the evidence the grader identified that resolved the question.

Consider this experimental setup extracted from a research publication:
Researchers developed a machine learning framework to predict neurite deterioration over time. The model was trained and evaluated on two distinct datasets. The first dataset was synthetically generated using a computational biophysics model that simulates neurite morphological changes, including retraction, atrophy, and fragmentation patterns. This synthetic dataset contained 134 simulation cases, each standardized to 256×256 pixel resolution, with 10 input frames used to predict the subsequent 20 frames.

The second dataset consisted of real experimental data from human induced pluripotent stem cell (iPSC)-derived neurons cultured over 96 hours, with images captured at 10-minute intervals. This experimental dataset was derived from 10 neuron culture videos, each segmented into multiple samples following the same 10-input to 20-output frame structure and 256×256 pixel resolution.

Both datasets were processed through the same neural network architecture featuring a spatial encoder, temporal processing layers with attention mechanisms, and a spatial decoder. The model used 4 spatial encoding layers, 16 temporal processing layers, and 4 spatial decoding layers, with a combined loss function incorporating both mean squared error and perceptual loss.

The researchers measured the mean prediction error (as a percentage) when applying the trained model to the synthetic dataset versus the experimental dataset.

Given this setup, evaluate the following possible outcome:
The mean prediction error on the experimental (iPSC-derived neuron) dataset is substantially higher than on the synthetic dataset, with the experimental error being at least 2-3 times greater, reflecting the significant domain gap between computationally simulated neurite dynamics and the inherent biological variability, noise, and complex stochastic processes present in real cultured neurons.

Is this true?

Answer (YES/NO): YES